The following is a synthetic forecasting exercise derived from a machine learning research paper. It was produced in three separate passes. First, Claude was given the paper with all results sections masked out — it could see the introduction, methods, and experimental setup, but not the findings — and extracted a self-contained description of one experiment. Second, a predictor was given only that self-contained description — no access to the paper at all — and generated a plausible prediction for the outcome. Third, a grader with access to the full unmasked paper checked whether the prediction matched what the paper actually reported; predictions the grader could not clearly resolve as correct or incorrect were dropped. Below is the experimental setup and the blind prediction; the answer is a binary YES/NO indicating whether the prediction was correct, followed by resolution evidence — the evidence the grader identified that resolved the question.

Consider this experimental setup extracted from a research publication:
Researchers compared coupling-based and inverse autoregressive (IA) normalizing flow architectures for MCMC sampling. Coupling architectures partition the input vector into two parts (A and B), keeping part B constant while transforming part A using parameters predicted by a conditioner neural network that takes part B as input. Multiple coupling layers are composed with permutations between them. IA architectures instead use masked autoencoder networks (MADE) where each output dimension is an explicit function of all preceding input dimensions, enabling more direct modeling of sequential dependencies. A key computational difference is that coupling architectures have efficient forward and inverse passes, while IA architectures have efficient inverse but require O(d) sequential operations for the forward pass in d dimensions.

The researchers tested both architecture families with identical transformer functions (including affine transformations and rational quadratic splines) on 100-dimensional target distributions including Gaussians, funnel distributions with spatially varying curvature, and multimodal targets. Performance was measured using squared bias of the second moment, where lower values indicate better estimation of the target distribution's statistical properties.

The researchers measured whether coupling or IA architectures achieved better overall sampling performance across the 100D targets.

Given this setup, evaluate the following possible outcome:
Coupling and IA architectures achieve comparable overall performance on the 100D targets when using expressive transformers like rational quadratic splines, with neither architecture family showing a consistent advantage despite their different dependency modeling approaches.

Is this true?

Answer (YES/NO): NO